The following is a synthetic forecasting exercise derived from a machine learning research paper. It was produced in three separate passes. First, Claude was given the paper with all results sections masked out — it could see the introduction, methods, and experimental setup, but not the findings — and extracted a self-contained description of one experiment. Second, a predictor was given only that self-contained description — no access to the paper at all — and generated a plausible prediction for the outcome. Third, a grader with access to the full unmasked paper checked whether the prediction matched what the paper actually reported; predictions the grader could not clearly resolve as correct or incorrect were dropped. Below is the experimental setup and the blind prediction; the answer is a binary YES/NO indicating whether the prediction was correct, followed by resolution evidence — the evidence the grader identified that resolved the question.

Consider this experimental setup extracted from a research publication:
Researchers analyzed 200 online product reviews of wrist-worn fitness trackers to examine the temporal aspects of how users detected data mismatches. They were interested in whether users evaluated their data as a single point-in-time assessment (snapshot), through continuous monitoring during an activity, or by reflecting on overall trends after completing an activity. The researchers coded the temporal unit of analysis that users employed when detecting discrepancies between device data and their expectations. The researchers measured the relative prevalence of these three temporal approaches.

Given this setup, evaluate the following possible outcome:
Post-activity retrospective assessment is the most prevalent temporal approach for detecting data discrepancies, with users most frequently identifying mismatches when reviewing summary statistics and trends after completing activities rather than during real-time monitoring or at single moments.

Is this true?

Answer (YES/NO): YES